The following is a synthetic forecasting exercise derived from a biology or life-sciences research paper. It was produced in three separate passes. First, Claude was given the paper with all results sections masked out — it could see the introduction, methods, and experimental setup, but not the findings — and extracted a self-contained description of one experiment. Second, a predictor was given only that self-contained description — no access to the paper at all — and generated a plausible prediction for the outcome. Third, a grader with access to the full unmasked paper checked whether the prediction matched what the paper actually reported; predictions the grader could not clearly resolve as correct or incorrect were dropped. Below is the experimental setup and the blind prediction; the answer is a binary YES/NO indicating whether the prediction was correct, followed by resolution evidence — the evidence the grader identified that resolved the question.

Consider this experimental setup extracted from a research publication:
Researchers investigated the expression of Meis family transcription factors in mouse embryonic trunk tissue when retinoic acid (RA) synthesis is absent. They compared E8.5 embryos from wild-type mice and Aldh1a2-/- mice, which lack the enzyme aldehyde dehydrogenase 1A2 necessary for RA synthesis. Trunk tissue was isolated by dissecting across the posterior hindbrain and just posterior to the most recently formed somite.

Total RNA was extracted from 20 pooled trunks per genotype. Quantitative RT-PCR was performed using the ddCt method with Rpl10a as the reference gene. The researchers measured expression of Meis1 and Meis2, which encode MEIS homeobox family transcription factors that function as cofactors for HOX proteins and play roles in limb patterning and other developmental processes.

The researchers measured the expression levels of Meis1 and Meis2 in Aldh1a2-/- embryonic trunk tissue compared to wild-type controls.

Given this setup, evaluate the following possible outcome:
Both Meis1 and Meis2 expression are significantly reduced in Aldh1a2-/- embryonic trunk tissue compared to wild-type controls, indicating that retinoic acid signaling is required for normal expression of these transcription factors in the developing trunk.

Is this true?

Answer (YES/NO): YES